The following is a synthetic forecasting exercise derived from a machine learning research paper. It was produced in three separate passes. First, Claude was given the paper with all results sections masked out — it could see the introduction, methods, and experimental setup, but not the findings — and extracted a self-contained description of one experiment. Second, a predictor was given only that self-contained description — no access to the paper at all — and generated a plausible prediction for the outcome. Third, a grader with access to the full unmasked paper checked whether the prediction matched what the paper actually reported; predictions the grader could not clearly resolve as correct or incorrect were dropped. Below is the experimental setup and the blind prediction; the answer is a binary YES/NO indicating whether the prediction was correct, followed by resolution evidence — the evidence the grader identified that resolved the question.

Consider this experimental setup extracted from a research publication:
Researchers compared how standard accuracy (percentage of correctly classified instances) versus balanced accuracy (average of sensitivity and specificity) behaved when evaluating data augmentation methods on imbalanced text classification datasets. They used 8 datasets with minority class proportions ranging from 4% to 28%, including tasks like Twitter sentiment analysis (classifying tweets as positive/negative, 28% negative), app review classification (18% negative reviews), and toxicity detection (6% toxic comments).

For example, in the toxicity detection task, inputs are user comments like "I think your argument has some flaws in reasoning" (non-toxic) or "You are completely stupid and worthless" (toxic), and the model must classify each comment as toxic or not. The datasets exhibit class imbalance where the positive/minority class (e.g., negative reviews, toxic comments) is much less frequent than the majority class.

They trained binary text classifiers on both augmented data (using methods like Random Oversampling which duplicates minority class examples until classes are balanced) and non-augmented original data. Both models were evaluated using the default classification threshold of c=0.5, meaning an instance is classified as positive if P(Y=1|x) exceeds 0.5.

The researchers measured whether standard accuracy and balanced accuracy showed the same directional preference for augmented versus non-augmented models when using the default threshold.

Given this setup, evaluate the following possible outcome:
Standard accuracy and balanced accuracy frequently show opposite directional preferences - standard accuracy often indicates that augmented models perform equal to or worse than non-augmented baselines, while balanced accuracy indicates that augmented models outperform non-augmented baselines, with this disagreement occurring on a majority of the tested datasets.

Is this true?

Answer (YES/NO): YES